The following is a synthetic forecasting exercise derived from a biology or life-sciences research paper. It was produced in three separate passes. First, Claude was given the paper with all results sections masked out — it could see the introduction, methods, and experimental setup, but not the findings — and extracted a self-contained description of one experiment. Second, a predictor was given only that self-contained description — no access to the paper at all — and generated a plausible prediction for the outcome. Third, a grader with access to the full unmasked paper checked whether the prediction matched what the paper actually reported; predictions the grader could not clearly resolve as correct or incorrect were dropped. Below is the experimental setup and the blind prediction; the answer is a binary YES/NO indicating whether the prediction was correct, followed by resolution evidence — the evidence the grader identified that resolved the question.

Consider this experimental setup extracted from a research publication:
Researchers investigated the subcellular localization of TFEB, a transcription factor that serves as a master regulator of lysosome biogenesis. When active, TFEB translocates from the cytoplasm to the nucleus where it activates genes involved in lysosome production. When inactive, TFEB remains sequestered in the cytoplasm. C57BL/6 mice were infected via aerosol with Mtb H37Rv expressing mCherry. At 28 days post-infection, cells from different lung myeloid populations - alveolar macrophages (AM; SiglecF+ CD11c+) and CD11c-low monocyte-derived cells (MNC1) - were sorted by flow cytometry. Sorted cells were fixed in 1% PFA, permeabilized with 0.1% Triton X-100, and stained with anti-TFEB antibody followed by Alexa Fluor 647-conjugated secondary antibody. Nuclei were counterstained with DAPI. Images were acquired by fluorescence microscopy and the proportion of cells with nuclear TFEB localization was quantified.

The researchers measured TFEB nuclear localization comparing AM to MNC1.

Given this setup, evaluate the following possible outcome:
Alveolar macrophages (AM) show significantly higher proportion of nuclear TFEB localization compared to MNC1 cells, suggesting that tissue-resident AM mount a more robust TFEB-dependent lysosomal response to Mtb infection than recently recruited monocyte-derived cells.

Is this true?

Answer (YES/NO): YES